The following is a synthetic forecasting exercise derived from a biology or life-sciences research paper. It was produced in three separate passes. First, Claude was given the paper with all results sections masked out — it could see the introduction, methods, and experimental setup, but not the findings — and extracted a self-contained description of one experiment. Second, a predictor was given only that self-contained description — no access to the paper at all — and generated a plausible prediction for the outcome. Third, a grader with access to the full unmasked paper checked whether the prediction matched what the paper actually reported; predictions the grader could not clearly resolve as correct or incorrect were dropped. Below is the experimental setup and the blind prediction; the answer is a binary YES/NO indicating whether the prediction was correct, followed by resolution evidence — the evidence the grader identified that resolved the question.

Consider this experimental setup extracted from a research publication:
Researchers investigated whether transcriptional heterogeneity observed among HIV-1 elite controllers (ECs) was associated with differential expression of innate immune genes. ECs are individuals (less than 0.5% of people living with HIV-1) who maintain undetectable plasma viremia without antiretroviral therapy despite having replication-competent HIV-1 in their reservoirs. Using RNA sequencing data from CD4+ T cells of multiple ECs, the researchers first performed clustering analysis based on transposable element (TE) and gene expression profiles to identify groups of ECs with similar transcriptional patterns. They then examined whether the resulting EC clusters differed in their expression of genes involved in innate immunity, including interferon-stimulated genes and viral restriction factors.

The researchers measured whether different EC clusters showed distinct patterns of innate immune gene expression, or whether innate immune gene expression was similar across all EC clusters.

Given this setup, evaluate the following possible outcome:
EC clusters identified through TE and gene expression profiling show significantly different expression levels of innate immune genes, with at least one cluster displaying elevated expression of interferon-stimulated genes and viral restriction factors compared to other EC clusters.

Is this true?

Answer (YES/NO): YES